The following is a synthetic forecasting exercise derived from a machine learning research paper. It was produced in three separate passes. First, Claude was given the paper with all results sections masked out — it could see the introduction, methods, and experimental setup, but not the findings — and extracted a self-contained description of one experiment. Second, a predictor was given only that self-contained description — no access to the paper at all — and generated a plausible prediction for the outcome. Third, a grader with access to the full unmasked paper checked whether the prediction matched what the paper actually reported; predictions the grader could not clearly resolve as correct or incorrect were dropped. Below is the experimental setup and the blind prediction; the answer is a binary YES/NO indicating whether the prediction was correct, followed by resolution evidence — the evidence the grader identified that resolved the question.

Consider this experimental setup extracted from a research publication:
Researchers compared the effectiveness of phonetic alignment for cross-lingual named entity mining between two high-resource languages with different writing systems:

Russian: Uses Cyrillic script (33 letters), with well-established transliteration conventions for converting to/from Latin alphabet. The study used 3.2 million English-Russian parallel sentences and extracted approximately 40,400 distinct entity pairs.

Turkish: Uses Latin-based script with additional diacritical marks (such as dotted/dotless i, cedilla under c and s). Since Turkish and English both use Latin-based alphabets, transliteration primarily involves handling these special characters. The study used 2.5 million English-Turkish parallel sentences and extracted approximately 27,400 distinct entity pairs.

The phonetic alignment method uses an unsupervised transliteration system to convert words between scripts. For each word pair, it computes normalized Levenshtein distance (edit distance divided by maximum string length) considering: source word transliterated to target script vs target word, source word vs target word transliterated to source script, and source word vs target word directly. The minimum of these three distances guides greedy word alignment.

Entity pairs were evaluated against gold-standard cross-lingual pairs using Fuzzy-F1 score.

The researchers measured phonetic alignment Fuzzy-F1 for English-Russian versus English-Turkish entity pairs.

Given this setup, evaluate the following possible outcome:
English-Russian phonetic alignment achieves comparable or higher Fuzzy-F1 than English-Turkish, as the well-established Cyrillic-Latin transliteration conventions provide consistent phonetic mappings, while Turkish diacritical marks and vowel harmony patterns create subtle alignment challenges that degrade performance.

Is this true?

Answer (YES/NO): NO